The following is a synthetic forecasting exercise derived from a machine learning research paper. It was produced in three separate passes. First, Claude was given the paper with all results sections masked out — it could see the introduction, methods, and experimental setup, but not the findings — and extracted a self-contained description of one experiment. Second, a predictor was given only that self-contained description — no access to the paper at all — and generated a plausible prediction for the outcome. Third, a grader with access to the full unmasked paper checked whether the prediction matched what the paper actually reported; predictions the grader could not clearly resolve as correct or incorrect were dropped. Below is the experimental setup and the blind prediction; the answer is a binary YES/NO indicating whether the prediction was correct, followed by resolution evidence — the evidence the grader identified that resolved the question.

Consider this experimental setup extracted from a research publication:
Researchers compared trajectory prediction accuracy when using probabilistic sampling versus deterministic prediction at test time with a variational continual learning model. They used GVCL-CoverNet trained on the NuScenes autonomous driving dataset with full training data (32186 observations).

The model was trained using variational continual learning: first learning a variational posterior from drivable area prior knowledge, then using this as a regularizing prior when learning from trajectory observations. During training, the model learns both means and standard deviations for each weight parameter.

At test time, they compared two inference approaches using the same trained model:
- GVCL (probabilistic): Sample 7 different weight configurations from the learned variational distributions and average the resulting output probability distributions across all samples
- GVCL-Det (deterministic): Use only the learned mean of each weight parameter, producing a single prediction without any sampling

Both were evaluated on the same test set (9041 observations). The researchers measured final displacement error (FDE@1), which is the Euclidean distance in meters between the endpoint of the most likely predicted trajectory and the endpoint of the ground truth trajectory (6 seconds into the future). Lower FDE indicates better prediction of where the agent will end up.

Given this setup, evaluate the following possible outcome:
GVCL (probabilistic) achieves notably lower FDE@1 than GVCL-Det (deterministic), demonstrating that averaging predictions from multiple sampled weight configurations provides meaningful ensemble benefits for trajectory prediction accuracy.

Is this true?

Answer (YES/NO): YES